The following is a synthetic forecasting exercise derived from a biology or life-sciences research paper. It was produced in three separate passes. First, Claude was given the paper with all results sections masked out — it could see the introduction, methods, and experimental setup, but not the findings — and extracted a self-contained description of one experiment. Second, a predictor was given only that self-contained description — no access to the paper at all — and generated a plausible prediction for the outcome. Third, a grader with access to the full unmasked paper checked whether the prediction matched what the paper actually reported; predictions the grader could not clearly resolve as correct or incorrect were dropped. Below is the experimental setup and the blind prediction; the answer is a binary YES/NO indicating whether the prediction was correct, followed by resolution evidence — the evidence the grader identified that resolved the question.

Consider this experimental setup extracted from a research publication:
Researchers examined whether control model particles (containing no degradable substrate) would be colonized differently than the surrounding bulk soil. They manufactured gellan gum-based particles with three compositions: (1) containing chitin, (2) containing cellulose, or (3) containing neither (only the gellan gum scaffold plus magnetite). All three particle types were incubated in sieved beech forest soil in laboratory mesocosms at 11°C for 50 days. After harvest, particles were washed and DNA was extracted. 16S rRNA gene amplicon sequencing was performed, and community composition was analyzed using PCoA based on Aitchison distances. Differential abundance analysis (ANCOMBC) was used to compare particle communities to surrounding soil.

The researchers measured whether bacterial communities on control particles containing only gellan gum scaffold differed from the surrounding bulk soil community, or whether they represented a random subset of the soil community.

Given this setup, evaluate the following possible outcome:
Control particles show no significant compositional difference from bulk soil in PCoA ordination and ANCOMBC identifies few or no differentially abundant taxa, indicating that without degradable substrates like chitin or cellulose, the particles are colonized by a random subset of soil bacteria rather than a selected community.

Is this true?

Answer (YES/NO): NO